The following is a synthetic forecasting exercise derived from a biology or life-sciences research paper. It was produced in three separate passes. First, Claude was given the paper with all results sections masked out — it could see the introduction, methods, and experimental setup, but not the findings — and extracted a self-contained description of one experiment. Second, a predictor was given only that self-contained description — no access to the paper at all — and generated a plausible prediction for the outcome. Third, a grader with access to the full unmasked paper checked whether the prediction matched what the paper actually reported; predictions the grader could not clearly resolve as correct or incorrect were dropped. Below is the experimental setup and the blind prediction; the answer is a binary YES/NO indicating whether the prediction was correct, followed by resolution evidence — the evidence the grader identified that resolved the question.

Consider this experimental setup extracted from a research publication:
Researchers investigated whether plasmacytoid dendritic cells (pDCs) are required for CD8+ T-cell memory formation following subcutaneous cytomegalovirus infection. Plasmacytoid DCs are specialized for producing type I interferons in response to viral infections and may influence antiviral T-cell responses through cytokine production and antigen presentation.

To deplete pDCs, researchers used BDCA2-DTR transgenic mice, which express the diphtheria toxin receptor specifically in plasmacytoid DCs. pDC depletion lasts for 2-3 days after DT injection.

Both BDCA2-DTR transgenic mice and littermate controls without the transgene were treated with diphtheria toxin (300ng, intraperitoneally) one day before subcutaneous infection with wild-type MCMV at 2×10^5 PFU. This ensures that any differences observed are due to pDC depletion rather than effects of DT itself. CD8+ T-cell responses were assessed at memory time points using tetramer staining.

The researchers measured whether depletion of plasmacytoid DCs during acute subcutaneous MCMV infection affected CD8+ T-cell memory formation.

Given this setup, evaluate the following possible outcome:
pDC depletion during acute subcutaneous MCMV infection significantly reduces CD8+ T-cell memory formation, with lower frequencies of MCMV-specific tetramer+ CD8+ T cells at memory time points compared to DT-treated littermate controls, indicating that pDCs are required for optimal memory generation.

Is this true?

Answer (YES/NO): NO